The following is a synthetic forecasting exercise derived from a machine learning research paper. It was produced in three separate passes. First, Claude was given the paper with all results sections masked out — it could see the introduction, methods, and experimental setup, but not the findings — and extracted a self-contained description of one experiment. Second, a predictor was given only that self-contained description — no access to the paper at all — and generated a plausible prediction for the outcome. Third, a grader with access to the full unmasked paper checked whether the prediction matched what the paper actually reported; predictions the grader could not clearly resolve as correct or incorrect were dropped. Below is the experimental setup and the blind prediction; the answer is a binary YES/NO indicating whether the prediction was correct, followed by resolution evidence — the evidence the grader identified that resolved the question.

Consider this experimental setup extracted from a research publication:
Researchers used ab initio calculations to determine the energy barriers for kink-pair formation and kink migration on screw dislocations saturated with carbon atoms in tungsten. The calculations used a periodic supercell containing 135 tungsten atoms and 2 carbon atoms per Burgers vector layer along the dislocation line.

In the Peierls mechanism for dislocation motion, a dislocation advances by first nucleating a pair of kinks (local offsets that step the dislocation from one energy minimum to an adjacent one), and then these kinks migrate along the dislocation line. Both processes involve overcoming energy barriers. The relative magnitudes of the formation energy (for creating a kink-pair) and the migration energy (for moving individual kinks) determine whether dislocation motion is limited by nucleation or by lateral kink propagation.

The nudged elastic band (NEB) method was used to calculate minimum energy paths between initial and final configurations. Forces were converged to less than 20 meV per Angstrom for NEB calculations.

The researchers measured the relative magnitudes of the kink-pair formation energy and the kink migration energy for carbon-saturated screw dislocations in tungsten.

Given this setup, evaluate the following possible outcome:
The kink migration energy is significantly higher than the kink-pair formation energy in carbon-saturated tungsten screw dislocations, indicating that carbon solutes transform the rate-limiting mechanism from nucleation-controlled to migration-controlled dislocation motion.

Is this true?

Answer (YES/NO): NO